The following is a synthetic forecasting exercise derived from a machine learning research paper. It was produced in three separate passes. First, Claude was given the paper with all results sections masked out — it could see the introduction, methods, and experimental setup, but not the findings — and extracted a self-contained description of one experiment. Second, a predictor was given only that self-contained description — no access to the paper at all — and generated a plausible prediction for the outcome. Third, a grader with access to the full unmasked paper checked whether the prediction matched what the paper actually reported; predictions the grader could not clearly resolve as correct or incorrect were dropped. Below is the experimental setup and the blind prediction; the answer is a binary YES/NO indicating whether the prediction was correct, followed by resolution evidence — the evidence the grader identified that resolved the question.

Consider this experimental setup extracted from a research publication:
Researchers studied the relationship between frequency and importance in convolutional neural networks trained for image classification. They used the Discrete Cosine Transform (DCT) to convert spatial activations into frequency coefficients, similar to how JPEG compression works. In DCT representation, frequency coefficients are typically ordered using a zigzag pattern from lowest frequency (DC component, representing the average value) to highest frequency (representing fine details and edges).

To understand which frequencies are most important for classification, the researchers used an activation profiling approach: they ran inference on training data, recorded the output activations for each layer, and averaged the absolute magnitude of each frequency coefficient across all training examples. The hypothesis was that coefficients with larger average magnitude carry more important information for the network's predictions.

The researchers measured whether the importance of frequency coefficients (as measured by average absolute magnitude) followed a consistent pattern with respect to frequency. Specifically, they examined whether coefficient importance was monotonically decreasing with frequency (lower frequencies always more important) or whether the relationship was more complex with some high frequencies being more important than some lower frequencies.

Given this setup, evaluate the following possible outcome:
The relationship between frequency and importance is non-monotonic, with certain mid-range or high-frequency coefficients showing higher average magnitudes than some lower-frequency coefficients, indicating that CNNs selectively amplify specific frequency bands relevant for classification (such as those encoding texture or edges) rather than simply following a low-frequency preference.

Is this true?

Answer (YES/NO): NO